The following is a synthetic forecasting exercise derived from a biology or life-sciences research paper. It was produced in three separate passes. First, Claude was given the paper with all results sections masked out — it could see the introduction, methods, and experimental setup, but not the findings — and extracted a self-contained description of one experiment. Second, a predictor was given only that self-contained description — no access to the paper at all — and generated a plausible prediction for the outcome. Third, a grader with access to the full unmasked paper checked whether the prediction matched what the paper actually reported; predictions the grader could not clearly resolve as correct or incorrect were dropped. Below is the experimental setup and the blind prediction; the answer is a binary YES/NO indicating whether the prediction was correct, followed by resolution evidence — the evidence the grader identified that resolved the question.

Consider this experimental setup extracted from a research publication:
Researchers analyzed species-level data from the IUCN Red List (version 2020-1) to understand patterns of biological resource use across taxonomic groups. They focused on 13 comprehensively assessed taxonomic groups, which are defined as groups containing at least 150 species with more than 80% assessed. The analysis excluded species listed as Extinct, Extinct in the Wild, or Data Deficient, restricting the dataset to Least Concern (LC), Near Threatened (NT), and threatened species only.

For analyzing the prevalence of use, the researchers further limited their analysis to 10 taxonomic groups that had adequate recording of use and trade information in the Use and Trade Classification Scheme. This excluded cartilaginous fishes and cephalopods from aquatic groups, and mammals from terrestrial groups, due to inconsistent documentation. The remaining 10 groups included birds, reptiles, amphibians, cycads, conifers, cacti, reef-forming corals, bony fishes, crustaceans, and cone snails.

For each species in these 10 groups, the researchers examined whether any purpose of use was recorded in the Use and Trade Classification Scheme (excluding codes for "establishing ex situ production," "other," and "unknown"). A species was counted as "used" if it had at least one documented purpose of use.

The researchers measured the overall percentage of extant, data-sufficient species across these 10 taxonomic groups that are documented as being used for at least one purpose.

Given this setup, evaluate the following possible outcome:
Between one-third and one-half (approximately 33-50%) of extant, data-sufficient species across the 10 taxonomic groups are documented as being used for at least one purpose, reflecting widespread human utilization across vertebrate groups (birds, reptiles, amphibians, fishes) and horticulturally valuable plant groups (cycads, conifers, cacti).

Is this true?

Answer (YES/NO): YES